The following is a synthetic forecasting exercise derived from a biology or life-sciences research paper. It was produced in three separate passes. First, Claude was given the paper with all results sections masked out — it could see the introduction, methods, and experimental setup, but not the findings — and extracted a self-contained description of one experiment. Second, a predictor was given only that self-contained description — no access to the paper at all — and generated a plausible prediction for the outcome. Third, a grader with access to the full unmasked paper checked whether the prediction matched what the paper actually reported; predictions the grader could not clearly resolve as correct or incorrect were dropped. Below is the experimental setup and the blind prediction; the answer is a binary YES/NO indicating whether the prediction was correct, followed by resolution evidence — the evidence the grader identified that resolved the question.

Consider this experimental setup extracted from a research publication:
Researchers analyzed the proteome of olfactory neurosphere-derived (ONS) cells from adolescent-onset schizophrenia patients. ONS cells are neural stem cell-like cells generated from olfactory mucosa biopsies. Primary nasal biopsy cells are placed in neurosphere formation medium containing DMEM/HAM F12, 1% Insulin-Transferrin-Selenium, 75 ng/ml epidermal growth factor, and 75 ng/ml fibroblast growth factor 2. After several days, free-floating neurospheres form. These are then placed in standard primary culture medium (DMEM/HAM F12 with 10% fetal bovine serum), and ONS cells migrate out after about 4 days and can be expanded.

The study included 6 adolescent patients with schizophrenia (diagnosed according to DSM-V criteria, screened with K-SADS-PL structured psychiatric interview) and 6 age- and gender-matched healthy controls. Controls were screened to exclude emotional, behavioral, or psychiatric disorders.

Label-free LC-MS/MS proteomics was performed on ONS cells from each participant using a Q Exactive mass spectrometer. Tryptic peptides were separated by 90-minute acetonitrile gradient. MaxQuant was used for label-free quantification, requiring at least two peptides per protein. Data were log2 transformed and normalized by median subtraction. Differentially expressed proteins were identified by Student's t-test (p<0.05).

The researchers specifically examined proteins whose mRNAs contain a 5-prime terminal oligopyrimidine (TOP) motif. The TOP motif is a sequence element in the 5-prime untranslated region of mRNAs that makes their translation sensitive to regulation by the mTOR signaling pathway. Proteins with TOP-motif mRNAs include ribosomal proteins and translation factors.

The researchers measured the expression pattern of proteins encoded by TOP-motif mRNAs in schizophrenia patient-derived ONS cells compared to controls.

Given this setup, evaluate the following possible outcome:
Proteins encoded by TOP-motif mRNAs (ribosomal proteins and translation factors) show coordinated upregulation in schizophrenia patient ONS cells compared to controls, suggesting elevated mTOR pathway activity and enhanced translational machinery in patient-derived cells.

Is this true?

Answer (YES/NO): NO